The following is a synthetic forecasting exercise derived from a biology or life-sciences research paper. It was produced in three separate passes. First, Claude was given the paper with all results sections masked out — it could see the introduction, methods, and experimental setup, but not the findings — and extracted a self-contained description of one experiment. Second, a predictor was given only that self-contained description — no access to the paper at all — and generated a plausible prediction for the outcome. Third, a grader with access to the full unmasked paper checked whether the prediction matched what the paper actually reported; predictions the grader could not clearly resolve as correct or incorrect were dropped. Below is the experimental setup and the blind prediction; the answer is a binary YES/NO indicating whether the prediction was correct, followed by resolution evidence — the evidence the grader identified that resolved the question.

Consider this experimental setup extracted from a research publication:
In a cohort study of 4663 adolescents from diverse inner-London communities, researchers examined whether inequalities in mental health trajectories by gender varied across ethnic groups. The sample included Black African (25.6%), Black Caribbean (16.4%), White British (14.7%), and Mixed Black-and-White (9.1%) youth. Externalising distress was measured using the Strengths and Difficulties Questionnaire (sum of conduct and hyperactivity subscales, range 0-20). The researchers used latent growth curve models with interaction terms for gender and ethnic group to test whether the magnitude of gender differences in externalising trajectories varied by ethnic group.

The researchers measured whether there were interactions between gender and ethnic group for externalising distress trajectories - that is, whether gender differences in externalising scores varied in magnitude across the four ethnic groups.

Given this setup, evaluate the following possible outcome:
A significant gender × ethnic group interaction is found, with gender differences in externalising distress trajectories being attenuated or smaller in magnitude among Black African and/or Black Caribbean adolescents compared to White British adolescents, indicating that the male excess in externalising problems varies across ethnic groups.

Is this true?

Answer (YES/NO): YES